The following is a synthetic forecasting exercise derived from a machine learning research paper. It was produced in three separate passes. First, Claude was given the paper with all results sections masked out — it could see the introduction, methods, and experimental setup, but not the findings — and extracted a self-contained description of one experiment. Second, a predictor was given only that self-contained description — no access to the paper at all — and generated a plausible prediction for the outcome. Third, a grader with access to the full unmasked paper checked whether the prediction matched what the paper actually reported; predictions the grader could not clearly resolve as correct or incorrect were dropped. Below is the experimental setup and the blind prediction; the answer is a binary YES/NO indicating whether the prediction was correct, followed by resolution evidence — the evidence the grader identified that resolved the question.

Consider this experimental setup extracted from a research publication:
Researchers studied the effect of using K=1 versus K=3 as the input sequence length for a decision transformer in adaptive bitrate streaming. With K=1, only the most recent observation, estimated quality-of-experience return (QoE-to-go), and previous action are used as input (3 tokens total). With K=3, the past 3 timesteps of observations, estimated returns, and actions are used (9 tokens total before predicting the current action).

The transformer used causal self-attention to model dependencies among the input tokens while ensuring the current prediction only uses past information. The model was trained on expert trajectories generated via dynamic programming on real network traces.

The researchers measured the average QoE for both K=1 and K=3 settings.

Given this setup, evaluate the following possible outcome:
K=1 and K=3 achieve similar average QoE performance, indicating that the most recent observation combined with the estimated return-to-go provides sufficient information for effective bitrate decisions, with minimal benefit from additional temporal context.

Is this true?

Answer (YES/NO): NO